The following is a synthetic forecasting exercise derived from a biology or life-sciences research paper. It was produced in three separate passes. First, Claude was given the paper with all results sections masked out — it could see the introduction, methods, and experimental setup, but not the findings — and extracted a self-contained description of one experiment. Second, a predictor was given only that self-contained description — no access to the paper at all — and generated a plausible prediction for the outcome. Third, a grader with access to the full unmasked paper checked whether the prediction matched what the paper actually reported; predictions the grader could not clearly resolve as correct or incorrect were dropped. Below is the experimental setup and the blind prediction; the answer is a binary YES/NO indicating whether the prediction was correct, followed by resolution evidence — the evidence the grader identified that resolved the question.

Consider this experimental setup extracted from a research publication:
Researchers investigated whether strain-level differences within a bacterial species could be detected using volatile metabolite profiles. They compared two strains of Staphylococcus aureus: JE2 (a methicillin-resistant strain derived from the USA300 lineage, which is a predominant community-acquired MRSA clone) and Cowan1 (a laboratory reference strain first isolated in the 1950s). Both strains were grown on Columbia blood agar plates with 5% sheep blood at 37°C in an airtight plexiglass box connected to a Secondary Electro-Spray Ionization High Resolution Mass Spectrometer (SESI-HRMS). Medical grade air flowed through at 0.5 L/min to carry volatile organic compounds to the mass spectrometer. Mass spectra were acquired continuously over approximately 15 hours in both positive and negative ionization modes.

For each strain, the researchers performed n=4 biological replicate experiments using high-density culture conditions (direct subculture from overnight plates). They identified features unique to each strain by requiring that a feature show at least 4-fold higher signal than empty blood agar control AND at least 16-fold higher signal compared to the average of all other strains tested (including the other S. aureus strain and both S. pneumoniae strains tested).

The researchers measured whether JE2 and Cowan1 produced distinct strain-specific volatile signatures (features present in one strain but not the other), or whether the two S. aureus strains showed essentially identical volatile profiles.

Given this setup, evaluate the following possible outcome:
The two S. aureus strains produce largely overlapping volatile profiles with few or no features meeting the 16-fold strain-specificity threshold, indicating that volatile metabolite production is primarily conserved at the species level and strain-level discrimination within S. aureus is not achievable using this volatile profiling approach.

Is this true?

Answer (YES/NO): NO